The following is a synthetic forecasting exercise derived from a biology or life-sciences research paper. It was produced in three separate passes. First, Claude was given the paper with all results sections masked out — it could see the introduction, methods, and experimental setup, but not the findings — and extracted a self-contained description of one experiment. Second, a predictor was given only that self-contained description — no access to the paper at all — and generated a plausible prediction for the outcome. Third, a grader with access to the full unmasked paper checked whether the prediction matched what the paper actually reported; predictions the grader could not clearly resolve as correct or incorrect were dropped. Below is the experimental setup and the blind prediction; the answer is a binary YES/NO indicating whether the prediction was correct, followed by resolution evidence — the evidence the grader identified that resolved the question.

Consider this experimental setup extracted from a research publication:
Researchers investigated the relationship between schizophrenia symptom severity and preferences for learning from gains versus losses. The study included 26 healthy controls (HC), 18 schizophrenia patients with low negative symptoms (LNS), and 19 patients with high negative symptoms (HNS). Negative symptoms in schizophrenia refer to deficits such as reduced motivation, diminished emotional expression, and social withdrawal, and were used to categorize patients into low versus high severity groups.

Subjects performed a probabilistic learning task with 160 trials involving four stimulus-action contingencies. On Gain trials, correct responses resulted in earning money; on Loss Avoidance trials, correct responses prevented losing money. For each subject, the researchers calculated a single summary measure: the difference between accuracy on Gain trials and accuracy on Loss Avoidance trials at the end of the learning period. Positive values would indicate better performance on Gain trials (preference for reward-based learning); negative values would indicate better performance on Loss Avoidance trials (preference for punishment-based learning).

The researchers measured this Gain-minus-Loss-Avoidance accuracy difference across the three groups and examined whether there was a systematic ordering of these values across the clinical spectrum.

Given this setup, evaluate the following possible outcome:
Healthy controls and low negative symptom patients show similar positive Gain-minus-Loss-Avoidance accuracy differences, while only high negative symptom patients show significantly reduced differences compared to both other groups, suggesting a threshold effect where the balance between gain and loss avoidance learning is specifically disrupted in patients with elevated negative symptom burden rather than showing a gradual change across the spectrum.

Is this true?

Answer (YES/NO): NO